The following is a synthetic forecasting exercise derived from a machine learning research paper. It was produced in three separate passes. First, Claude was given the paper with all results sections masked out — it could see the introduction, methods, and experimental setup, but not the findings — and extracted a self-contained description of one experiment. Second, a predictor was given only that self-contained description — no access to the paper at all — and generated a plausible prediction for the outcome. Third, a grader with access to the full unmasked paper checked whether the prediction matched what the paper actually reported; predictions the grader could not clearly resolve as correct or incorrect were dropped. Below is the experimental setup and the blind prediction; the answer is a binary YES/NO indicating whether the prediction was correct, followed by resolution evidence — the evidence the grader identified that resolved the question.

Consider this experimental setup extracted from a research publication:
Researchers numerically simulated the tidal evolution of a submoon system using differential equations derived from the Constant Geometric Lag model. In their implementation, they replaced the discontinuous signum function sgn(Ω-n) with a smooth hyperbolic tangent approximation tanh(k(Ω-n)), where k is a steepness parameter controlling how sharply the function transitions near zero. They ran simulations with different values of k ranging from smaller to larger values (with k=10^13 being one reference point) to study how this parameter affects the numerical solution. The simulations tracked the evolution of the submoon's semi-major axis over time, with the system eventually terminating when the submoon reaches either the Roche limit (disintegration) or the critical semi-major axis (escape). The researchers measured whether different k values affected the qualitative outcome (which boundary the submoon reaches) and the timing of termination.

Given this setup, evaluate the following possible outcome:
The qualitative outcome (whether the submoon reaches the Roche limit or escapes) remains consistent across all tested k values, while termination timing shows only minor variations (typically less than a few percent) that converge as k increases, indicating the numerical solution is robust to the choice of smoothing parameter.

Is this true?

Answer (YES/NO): NO